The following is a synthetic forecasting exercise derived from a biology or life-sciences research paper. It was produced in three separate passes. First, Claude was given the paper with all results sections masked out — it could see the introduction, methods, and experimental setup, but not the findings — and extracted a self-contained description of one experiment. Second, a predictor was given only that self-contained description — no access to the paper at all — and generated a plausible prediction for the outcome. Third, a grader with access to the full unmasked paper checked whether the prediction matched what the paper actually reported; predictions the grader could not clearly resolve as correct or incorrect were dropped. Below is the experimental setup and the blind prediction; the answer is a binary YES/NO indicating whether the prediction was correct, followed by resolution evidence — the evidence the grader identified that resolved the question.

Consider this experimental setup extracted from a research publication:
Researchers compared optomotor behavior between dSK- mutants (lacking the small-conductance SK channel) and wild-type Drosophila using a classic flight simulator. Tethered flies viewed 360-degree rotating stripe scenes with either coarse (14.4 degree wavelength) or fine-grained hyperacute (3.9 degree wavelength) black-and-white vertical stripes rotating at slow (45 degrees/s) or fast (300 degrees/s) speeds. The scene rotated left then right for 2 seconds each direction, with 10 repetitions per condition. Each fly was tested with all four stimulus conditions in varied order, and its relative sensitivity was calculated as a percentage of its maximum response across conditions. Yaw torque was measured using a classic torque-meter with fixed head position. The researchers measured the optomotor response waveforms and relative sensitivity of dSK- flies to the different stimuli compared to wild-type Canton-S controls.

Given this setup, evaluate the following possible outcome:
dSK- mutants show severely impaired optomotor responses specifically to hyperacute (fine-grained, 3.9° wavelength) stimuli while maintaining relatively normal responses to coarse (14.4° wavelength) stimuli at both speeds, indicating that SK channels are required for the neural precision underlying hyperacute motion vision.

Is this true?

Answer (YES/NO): NO